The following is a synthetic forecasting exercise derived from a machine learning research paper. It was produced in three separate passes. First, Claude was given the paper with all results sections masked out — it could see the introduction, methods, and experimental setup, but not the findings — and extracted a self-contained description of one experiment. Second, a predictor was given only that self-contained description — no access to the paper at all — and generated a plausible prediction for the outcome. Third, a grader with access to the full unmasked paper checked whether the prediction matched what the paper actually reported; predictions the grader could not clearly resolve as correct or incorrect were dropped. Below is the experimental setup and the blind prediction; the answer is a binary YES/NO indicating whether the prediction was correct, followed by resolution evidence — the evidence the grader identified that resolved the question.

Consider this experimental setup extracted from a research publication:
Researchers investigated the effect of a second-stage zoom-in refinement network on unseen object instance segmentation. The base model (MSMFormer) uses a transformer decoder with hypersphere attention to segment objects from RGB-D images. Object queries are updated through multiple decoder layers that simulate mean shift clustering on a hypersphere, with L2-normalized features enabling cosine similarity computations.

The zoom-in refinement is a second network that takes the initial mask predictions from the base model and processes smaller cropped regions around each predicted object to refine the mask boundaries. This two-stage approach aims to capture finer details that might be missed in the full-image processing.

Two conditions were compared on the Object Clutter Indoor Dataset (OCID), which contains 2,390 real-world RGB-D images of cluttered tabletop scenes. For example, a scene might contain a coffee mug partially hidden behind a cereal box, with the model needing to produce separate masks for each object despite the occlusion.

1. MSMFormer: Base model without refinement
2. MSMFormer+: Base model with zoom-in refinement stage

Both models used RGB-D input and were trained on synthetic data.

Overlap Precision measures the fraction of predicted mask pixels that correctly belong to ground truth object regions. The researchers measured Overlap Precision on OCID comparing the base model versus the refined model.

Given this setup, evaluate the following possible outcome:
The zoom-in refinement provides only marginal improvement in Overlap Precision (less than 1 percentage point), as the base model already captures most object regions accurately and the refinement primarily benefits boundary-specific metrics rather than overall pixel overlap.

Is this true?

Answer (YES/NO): NO